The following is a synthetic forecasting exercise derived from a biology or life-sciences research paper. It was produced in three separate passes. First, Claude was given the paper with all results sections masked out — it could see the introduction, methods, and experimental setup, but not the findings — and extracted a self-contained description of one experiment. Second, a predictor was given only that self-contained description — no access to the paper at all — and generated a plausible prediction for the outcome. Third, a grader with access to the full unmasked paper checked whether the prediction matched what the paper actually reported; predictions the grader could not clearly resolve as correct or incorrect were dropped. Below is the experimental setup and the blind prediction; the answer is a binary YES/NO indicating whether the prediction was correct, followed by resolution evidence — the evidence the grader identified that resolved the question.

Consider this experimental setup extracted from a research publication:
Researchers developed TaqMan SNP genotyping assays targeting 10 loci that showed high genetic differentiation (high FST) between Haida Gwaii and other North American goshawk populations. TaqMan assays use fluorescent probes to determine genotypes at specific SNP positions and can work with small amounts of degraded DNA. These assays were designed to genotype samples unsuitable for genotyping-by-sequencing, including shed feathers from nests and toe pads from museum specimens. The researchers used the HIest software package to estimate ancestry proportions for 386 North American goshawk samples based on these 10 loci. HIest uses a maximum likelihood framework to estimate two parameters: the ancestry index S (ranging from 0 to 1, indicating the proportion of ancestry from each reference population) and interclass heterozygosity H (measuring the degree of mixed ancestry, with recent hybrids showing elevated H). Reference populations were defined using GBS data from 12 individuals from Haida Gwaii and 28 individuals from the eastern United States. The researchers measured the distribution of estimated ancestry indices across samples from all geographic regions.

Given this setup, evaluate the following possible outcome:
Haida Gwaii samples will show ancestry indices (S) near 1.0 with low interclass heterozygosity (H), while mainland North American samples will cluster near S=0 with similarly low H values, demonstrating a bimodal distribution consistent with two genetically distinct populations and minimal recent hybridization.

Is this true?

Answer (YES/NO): YES